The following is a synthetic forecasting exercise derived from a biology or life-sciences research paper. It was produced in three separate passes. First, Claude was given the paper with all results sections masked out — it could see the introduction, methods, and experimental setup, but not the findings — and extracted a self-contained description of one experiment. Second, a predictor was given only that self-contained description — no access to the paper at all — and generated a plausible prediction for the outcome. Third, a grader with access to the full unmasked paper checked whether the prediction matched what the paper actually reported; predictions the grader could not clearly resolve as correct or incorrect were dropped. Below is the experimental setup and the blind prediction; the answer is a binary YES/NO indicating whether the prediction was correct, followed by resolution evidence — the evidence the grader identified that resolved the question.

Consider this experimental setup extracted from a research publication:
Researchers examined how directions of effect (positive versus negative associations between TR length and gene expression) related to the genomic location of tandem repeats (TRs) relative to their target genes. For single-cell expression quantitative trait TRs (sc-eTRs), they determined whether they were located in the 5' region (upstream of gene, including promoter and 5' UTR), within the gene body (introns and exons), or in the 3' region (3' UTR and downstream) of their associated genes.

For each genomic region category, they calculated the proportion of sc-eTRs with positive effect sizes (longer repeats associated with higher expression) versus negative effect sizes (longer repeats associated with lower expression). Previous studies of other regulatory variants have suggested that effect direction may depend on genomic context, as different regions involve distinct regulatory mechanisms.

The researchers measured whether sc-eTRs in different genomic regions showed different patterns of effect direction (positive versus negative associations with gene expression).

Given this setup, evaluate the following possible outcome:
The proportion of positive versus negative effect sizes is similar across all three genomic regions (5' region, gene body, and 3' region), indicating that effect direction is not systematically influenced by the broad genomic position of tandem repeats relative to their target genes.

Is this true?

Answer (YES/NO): NO